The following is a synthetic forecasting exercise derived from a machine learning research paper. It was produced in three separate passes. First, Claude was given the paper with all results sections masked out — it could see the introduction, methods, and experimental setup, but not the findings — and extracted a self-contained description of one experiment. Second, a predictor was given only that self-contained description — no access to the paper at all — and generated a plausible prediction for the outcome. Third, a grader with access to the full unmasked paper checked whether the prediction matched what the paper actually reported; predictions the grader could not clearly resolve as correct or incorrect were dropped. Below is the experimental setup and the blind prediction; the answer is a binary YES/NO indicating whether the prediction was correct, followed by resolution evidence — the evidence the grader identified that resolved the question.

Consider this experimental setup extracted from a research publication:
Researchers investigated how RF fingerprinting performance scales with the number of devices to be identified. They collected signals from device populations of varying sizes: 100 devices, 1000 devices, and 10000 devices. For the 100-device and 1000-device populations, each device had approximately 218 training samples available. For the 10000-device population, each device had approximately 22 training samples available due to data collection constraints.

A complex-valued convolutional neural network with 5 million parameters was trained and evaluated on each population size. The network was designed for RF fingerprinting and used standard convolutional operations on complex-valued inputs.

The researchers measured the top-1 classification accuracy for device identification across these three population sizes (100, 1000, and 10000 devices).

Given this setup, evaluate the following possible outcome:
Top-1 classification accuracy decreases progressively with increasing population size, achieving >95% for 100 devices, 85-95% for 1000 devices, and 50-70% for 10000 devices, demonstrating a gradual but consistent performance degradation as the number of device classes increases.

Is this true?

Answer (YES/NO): NO